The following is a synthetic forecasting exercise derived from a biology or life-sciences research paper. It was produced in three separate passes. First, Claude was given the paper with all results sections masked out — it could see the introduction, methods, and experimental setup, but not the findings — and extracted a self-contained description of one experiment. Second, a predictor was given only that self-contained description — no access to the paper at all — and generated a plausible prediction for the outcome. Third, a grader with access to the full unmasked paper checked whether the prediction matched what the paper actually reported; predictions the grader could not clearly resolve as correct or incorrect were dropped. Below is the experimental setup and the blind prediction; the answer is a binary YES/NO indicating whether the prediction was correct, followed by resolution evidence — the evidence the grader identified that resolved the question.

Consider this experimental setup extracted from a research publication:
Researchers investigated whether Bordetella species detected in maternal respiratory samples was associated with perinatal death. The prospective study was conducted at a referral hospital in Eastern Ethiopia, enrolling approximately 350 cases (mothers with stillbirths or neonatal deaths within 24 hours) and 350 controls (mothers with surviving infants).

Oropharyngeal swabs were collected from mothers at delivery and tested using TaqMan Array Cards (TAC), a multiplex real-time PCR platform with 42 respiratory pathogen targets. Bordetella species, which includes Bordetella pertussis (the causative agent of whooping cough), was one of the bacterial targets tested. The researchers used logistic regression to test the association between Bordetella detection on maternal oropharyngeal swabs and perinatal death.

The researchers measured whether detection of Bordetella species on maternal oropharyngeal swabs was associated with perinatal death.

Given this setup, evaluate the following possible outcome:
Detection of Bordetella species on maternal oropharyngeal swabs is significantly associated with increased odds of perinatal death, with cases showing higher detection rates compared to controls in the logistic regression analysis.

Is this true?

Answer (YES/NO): YES